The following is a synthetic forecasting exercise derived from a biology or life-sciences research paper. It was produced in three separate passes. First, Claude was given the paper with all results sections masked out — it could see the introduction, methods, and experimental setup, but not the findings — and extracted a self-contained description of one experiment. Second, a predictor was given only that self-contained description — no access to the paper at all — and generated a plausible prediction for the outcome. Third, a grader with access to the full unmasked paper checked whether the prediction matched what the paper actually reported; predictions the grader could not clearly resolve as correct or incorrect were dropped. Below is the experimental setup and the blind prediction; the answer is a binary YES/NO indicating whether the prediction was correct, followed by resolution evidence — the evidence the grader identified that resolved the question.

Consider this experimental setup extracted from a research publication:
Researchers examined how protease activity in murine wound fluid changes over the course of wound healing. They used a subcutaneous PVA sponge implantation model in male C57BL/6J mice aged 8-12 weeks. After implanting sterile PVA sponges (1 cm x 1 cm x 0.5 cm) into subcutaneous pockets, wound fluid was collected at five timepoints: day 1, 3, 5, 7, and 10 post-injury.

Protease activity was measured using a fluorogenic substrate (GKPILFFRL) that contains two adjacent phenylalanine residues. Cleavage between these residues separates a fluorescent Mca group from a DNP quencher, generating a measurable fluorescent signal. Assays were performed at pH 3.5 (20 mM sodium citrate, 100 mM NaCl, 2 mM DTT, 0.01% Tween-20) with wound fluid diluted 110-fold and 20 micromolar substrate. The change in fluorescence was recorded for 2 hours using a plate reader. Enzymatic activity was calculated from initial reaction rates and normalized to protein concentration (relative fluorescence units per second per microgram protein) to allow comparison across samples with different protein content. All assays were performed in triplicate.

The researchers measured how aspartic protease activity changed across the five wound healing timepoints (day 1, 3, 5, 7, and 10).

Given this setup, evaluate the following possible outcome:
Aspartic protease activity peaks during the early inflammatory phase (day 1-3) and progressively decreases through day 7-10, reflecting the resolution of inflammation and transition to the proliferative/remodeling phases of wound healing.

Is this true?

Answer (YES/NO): NO